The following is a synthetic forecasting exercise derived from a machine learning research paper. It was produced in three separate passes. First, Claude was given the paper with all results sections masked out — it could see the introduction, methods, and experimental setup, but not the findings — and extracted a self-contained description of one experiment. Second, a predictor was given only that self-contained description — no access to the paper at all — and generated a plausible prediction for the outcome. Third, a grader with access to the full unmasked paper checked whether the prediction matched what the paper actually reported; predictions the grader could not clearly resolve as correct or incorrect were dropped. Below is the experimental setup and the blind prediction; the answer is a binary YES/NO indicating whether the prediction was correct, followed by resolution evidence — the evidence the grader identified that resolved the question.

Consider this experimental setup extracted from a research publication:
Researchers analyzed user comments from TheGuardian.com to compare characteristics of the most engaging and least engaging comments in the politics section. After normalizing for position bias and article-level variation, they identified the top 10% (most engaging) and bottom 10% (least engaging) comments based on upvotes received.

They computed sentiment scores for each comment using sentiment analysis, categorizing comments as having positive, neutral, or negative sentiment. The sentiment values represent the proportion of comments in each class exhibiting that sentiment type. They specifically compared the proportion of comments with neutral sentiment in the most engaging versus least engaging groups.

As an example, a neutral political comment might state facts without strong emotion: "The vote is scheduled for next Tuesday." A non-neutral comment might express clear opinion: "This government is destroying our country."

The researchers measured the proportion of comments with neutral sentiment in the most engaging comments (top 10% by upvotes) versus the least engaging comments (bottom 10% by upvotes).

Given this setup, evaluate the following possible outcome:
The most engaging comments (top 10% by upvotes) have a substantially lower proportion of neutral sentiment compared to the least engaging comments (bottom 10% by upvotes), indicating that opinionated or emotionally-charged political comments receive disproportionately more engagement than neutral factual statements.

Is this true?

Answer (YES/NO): YES